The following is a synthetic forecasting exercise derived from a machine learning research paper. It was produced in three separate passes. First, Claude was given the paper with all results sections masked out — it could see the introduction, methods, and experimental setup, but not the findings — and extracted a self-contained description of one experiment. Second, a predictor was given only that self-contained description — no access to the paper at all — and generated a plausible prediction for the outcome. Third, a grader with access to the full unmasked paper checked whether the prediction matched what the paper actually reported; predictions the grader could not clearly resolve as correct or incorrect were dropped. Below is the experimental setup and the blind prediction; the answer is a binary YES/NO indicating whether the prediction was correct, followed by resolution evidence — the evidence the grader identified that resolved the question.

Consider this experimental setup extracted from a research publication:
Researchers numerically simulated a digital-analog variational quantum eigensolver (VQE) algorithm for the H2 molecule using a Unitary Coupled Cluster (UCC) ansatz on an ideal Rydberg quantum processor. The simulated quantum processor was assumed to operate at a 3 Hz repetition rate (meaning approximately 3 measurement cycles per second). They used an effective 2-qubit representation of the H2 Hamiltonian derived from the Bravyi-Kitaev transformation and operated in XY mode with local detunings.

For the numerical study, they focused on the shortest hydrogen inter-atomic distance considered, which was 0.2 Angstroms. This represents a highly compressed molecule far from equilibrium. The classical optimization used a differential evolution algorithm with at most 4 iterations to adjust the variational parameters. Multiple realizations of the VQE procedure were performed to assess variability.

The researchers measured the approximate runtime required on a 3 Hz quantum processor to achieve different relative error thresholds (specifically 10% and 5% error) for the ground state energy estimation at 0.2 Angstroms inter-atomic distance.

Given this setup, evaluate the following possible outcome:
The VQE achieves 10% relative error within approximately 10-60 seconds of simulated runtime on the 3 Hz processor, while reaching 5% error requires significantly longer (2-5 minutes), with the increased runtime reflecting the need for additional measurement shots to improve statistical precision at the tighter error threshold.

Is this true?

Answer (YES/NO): NO